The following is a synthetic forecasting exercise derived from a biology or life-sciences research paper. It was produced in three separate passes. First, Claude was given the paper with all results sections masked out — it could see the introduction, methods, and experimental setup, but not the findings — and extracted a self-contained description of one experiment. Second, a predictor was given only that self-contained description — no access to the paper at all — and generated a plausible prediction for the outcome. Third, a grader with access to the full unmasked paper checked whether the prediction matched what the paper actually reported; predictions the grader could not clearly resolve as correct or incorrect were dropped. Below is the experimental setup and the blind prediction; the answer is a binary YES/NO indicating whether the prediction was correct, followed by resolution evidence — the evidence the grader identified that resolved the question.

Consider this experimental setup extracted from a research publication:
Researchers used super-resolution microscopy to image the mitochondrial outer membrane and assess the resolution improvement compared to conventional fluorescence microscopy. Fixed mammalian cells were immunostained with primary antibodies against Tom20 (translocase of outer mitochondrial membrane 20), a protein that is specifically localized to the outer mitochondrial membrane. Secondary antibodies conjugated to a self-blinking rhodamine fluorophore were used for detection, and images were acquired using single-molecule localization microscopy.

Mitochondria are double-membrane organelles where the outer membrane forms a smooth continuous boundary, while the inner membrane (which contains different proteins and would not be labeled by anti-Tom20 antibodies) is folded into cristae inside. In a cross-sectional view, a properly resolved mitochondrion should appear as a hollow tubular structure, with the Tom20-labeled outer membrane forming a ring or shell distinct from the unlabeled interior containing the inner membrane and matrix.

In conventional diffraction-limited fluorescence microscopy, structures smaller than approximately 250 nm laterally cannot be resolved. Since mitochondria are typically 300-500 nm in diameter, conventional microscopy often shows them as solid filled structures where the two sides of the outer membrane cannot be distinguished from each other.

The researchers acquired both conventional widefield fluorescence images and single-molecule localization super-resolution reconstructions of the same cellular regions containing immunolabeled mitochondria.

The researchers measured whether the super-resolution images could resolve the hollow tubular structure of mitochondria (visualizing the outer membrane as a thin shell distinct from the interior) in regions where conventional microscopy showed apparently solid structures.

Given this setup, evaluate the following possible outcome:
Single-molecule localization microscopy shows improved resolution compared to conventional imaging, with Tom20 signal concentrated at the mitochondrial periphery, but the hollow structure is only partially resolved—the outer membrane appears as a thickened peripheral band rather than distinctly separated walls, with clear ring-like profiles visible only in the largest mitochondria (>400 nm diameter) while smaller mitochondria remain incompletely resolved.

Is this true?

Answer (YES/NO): NO